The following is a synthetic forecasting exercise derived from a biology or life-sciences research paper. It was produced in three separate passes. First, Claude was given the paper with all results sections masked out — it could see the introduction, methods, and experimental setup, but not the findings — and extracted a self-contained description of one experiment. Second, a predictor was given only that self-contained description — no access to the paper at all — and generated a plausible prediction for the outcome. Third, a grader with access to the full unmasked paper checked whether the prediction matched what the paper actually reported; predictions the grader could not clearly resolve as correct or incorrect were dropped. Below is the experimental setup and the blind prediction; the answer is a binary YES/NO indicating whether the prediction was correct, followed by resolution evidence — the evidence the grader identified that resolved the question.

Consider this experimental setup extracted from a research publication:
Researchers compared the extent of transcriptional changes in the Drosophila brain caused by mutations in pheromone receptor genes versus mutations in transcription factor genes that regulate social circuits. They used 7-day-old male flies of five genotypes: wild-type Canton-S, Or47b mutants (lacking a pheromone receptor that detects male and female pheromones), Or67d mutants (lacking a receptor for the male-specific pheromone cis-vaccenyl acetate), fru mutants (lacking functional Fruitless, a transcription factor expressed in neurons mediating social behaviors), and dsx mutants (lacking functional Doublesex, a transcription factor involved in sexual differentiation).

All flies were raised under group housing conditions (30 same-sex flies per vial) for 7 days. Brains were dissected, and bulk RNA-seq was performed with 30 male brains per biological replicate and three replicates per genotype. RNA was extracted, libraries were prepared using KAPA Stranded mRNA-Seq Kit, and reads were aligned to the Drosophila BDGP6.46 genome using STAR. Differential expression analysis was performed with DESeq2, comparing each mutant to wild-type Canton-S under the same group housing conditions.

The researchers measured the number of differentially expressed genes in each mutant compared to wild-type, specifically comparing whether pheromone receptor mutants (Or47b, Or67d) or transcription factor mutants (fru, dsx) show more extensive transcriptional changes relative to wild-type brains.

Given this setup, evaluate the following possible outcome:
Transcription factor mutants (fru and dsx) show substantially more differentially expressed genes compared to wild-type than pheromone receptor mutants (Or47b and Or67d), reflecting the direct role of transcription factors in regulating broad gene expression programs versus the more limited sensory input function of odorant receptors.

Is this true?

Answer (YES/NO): YES